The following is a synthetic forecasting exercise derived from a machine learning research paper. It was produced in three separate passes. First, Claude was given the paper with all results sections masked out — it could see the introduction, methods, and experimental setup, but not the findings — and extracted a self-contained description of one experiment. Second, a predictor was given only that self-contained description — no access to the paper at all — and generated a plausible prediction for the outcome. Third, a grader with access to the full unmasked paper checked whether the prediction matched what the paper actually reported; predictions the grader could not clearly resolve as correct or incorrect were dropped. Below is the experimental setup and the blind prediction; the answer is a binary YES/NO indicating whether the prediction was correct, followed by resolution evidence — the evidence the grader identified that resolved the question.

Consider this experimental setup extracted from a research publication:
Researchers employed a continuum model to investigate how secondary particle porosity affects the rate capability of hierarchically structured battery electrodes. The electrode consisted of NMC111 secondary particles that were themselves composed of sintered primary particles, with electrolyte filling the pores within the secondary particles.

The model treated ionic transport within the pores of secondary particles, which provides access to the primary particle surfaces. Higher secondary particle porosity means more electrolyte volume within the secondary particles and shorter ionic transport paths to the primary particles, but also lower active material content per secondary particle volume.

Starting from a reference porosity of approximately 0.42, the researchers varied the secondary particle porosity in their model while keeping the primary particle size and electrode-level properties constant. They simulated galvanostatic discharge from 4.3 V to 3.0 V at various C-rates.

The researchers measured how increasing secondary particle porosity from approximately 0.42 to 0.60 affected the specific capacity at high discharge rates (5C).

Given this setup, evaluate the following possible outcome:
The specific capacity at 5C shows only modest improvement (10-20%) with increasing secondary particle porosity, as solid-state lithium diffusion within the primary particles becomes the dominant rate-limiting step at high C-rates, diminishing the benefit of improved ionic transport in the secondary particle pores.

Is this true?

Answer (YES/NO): NO